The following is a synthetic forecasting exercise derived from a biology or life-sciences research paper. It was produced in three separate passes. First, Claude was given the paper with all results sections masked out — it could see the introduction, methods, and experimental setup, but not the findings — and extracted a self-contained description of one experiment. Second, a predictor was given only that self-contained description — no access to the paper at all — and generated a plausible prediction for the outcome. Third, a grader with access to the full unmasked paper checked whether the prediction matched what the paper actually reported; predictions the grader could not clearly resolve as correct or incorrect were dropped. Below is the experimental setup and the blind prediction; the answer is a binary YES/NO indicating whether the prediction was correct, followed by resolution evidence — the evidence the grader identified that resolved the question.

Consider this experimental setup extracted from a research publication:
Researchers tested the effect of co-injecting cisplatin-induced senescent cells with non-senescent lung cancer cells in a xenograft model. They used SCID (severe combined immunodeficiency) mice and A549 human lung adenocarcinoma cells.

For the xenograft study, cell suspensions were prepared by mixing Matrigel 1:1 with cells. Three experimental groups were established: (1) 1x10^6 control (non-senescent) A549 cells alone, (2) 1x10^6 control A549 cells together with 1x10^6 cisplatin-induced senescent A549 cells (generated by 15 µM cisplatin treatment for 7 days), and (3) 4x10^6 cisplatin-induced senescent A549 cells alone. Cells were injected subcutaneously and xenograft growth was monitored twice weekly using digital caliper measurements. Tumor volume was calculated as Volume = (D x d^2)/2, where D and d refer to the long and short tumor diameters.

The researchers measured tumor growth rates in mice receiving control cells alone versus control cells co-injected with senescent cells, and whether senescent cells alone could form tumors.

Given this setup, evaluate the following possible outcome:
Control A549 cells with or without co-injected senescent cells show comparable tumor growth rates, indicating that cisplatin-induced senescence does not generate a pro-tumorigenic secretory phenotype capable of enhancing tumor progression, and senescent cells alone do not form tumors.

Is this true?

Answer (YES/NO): NO